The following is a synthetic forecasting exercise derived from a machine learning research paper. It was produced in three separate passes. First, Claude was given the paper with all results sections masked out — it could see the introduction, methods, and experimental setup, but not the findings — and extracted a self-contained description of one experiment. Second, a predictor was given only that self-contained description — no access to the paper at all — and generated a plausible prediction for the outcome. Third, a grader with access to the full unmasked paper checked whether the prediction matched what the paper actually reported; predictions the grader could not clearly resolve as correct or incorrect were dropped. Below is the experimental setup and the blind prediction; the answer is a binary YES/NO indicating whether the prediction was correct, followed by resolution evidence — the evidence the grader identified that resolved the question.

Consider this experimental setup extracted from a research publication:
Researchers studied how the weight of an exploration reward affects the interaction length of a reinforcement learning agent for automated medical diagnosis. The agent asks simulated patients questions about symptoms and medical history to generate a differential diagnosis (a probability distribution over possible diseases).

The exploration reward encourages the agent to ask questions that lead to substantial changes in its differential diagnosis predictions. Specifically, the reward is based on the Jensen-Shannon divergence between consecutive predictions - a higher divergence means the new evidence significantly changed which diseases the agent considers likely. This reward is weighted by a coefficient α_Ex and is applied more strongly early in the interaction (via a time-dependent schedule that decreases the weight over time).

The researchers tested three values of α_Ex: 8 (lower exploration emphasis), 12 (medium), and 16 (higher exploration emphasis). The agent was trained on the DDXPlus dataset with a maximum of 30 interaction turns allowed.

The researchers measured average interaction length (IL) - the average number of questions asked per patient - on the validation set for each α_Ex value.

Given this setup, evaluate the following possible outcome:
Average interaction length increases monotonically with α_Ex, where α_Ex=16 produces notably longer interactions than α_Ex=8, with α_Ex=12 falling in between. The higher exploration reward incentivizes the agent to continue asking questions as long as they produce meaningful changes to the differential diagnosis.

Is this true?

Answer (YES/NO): NO